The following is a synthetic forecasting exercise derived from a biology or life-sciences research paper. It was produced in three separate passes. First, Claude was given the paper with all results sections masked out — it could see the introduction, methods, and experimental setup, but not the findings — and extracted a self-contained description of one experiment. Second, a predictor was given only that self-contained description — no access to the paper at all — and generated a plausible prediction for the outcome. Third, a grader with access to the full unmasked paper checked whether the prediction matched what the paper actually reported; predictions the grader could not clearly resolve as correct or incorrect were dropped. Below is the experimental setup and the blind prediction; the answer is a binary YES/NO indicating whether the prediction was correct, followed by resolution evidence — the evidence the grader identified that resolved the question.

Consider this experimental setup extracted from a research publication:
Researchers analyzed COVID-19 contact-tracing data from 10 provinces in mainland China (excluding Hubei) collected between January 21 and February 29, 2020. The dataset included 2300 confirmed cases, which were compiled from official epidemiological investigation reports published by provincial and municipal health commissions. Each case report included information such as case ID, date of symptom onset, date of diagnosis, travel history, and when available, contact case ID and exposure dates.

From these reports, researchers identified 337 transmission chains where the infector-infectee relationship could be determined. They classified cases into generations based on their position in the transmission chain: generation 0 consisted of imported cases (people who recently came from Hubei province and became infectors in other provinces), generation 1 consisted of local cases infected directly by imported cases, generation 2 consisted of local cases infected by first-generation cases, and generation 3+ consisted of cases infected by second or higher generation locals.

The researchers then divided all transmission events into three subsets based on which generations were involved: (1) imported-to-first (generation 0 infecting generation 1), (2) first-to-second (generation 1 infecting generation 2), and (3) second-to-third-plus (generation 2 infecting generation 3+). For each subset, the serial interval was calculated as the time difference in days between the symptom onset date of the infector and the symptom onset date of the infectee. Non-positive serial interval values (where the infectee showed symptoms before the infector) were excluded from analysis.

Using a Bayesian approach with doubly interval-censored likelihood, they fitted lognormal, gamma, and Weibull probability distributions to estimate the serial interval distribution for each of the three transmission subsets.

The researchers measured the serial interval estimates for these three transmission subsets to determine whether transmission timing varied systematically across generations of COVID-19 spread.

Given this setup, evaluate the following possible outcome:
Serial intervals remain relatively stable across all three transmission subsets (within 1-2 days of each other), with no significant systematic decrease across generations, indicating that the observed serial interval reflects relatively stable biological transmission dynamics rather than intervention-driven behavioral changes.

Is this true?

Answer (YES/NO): NO